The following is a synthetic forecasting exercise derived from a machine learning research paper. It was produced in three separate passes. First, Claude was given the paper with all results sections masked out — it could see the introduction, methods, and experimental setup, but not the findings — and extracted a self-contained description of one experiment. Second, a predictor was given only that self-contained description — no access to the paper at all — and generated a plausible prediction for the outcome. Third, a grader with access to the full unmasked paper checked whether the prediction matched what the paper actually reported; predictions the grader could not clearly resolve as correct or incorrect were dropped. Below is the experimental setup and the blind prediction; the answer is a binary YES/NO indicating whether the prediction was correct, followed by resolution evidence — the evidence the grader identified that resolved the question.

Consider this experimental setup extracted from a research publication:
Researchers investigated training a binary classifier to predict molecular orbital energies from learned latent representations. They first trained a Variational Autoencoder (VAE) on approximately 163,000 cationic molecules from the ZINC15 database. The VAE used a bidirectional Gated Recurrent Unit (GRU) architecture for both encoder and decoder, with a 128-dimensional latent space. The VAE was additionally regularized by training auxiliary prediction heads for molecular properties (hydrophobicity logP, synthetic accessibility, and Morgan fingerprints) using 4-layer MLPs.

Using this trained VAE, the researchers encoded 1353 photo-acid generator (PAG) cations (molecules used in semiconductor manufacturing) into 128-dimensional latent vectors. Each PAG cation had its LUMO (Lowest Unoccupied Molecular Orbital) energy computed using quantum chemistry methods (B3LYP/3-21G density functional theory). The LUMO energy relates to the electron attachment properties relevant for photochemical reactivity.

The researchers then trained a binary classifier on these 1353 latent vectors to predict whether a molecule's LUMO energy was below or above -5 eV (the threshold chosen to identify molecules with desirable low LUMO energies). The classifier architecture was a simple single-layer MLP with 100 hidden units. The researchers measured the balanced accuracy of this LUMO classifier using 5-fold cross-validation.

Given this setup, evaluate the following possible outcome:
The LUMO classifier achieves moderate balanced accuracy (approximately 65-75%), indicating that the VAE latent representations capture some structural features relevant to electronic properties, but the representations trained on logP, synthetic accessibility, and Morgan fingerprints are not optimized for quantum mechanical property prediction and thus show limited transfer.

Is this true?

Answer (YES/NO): NO